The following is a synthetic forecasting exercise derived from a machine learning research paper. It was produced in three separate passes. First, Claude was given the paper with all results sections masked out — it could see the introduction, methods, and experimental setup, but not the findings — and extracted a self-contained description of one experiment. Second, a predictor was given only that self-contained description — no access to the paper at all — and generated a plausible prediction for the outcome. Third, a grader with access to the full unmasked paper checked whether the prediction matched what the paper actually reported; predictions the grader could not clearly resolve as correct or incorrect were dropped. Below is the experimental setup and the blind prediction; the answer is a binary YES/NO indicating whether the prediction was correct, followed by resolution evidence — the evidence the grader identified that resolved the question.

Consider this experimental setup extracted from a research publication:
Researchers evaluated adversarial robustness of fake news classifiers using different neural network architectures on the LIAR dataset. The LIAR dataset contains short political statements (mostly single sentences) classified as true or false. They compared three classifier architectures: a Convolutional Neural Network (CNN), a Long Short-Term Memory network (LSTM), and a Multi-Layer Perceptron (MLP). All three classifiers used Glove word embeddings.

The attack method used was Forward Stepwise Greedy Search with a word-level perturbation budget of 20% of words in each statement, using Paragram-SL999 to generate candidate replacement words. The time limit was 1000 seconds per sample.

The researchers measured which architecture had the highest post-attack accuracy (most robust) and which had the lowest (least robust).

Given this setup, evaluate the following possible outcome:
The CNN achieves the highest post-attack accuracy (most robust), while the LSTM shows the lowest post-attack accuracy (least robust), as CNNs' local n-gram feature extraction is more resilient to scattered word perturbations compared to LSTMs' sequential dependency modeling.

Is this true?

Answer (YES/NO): NO